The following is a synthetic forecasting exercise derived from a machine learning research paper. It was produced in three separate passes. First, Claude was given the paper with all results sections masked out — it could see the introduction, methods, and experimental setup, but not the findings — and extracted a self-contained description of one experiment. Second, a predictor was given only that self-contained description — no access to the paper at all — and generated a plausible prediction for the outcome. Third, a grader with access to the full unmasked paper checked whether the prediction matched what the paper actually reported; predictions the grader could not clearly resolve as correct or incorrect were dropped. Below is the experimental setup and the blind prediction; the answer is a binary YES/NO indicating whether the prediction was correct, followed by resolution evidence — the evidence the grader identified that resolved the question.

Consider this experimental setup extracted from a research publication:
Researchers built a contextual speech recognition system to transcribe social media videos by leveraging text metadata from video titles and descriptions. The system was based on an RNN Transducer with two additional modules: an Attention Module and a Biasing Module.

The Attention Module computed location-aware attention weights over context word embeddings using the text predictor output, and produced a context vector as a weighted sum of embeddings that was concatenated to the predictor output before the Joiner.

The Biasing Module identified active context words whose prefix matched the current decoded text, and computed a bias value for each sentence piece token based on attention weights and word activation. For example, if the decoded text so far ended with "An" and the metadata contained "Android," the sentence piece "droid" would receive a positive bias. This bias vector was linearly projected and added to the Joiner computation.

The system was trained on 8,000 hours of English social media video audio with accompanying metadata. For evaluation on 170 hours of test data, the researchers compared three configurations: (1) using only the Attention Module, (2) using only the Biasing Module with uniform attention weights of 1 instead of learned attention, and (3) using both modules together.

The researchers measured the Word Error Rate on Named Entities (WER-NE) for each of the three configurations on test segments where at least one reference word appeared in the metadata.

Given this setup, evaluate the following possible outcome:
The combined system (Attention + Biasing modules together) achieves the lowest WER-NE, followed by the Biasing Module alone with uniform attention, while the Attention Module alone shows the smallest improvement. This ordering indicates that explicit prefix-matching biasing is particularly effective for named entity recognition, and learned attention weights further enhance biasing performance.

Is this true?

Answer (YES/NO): YES